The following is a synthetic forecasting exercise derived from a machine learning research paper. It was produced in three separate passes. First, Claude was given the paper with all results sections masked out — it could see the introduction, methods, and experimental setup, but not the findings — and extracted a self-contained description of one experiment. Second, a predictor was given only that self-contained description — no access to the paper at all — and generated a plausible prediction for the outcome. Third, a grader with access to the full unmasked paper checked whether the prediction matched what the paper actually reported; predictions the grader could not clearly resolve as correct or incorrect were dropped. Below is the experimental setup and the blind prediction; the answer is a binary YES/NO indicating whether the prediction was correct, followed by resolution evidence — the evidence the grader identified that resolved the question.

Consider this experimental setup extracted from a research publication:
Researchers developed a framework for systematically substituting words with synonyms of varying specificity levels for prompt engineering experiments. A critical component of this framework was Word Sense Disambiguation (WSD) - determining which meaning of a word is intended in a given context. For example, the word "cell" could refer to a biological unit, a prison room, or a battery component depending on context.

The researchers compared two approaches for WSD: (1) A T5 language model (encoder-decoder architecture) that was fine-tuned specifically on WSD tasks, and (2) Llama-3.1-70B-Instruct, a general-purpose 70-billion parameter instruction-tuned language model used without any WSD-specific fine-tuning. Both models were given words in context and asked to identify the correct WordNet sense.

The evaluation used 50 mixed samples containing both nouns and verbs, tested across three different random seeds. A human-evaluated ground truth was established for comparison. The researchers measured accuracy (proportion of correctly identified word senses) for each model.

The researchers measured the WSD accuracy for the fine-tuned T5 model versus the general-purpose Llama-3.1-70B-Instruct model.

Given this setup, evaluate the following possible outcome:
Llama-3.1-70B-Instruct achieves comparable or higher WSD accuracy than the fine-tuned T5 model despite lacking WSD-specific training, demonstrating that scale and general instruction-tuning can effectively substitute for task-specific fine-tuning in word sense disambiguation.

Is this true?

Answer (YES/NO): YES